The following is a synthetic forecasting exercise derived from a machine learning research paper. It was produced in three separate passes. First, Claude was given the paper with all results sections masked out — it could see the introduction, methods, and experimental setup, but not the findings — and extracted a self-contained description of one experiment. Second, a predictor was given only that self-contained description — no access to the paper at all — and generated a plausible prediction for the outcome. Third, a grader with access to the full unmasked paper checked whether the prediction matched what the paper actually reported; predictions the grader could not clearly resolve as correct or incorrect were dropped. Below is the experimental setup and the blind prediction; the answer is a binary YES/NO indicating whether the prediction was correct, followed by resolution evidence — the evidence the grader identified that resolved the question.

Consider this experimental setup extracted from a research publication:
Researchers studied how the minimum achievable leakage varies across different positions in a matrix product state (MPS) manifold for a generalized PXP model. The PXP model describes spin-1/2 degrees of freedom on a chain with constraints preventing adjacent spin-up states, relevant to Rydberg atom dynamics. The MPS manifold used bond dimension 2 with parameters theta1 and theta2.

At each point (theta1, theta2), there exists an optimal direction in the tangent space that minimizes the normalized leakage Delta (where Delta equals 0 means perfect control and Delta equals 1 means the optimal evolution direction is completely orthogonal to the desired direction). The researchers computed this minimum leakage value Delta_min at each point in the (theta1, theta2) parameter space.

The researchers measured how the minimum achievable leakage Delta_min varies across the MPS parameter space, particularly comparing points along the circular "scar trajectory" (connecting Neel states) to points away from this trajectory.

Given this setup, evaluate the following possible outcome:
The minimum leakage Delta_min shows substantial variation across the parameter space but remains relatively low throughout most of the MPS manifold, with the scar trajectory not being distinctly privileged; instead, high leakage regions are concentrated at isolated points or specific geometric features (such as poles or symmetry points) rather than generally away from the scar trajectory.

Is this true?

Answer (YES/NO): YES